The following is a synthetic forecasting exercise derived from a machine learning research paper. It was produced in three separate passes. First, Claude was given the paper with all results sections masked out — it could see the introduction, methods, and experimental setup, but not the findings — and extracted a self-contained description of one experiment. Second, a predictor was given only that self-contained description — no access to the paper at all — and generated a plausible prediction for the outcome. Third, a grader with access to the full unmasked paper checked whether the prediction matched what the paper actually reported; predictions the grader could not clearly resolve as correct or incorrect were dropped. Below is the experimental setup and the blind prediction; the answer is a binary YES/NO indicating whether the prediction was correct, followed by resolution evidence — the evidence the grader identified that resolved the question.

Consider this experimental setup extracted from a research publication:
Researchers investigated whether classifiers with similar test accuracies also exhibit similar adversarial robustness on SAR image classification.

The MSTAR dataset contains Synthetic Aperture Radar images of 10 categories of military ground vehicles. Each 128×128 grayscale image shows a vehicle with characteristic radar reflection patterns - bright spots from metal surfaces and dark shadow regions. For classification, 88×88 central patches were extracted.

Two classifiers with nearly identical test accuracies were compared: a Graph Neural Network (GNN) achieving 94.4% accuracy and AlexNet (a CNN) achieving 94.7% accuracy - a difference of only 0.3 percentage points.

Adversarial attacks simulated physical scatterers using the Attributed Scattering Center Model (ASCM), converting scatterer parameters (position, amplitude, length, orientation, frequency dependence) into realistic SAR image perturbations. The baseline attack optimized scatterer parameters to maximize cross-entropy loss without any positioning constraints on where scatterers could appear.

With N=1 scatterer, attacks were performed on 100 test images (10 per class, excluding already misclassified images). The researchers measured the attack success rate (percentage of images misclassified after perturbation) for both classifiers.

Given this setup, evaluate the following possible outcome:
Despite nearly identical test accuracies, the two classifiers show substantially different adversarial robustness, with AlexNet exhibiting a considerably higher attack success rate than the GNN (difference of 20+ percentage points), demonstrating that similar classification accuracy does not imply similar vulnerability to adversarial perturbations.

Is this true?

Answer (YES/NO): YES